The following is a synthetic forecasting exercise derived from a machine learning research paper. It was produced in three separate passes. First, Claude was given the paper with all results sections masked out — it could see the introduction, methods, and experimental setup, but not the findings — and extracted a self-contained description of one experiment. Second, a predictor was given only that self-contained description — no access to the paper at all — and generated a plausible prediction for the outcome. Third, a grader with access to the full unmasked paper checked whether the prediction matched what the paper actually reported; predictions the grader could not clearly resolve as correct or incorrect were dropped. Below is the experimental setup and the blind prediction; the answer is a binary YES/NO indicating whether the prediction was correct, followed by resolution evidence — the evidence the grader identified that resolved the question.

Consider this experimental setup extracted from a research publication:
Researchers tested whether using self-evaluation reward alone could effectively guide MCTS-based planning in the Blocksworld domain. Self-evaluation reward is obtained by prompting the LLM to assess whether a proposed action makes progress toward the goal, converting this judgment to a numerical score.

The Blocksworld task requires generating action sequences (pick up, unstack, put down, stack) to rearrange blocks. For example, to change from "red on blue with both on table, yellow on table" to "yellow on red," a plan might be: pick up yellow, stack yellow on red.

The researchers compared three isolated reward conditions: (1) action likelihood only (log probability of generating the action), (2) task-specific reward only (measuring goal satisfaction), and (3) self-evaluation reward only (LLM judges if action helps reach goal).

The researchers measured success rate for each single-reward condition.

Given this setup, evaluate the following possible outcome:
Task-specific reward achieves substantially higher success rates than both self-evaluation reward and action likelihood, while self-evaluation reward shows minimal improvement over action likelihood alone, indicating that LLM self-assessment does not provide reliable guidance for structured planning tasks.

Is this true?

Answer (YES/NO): NO